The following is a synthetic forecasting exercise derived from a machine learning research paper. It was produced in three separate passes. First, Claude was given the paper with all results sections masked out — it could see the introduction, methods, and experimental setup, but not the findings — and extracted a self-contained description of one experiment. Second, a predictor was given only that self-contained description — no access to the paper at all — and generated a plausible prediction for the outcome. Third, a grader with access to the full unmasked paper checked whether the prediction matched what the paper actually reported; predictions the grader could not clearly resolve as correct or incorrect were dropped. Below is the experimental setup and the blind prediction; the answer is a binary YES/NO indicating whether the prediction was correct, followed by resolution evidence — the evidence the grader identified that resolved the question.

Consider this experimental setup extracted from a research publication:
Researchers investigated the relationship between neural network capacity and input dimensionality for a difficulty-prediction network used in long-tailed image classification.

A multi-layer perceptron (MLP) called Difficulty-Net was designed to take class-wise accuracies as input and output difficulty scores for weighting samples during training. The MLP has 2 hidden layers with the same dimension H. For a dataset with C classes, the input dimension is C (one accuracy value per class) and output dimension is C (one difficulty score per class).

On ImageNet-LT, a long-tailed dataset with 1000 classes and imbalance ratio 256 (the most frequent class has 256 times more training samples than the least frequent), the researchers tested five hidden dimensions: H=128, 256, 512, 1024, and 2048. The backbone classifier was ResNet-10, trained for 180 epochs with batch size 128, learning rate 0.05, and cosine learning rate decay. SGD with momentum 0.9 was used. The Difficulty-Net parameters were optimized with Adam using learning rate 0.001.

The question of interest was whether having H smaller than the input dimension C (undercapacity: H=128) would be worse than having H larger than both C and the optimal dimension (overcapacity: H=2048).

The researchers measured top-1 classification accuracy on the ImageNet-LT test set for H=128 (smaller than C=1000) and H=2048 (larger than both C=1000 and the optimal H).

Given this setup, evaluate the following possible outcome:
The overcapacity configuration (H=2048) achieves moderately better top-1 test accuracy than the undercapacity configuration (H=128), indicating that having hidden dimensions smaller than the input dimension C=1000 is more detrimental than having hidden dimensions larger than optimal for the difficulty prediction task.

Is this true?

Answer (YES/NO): YES